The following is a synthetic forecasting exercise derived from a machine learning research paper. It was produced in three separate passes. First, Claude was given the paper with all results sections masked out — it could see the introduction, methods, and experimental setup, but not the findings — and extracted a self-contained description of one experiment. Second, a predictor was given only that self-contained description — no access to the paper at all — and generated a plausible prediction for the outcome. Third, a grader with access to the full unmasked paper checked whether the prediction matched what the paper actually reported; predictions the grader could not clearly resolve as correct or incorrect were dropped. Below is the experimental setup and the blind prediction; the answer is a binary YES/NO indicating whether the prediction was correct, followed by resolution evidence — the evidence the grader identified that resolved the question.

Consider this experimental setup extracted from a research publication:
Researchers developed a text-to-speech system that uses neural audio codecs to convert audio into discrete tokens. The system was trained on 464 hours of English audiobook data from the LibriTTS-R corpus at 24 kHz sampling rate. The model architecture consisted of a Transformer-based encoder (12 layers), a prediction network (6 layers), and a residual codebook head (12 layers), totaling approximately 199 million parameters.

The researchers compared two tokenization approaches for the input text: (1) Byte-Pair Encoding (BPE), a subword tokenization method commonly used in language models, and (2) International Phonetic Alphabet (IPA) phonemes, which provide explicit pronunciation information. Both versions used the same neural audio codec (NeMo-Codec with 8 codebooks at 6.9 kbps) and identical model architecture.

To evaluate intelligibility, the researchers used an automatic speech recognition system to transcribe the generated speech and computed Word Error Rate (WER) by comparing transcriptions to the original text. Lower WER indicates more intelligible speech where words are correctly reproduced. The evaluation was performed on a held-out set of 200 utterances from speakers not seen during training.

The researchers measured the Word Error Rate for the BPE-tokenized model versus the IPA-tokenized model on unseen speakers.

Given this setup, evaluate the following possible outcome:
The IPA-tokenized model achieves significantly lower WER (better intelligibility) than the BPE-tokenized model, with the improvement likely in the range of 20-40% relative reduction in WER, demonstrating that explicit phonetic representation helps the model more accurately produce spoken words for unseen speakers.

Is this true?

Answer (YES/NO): YES